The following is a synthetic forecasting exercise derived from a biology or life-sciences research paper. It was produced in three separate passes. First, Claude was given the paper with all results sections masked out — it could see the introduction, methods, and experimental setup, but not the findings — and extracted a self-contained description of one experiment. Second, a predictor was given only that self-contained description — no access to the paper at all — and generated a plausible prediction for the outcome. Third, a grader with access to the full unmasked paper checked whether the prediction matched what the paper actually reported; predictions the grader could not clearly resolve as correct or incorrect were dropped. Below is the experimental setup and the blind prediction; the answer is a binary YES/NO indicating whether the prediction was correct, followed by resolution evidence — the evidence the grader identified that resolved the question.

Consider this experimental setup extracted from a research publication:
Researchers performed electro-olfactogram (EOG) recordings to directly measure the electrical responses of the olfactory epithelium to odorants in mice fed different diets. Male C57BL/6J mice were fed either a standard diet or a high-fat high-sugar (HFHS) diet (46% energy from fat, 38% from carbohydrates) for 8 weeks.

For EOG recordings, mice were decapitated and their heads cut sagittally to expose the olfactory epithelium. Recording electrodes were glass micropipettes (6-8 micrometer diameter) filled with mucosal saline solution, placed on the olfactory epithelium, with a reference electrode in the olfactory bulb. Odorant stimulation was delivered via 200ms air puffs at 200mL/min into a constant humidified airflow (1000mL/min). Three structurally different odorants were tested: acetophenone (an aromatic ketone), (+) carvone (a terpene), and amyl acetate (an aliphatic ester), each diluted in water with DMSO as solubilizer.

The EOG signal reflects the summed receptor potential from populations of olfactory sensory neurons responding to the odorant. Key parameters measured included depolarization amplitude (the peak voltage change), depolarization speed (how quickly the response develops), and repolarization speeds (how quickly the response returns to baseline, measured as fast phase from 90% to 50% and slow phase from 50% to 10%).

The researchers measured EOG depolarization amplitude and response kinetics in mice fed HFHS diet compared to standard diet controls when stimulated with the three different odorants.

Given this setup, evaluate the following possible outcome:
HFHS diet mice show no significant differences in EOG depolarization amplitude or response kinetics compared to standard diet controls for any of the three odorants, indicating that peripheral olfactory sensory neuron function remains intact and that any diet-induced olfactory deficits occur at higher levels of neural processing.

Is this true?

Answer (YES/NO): NO